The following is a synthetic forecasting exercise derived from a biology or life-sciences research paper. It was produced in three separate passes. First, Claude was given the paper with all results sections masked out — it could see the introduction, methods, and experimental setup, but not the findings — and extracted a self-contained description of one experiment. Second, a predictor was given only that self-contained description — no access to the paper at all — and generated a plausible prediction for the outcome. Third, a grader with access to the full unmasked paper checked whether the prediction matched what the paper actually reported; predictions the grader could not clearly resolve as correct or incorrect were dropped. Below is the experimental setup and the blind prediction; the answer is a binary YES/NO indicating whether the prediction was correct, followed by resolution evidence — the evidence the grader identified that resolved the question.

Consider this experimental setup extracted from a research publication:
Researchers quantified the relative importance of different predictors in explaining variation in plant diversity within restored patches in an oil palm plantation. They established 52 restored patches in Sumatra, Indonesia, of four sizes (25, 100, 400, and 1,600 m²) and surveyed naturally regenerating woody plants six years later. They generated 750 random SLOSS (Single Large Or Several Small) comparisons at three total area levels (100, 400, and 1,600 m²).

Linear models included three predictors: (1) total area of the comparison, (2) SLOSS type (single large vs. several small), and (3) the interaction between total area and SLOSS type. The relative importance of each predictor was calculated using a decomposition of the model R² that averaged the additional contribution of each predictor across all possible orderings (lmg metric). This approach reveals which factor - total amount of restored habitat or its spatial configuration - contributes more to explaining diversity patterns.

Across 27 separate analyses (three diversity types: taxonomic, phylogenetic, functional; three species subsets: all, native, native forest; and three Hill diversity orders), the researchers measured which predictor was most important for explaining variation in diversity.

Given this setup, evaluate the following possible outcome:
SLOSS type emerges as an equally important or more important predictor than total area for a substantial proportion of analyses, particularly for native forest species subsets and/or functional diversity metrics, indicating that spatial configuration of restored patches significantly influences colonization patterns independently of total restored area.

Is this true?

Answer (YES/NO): NO